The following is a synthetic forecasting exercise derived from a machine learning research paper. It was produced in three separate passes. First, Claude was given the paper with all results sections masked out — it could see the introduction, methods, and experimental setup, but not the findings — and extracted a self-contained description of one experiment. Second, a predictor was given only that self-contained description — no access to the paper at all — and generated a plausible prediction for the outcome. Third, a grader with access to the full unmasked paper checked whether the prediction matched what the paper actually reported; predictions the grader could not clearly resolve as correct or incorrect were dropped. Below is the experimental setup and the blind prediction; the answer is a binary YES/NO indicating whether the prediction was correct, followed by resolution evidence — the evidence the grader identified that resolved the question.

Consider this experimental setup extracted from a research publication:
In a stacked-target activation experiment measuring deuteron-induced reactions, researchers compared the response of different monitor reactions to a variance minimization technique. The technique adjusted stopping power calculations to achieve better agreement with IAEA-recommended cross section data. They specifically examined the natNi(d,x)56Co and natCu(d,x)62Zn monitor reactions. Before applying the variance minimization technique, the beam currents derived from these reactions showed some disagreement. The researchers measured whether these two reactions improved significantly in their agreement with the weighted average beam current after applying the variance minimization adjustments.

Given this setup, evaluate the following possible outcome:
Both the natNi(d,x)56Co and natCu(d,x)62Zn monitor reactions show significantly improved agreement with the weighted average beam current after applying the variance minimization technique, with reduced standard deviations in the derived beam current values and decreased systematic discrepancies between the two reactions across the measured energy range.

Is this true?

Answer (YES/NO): YES